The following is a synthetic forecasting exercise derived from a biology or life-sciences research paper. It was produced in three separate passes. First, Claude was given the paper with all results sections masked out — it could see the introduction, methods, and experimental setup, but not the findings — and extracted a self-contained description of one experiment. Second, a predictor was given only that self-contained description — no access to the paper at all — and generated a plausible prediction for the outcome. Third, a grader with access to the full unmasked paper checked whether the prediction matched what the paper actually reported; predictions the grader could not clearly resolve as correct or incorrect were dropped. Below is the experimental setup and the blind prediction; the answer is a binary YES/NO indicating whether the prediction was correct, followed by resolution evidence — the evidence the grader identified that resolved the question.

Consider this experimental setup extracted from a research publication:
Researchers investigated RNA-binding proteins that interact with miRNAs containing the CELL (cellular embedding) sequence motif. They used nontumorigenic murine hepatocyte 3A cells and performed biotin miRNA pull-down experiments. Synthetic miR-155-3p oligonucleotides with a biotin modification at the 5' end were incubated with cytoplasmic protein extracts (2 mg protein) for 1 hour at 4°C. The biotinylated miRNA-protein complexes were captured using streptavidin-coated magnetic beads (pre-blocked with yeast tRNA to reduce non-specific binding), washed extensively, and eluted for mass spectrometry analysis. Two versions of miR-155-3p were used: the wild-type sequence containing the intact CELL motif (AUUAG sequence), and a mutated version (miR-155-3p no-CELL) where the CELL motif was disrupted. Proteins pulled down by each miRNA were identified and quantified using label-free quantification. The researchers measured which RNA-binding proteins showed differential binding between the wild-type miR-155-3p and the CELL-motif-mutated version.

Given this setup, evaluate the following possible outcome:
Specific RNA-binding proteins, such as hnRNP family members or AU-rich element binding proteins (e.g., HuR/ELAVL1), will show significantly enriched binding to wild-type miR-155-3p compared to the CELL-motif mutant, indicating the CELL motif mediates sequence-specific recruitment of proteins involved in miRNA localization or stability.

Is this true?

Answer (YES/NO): NO